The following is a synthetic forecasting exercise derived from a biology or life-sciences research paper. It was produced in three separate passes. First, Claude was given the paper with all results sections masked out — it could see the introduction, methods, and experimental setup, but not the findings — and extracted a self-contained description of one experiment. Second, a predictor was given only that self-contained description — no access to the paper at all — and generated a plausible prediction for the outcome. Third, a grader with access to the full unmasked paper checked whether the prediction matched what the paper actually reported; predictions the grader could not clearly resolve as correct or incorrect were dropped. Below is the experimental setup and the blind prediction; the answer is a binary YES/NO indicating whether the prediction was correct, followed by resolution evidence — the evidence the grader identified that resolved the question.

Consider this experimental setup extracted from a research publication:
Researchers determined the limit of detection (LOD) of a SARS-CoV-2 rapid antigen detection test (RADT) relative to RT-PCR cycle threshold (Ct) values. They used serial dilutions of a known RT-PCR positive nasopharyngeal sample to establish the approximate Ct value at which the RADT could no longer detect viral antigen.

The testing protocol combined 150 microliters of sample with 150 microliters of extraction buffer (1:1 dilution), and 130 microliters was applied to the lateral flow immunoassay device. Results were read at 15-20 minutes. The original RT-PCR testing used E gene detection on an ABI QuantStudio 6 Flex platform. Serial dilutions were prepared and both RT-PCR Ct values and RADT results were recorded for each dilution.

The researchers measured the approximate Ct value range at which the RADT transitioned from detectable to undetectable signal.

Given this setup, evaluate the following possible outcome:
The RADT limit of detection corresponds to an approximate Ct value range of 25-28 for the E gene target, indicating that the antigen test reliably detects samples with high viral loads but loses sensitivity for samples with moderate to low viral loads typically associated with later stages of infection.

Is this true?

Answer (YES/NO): NO